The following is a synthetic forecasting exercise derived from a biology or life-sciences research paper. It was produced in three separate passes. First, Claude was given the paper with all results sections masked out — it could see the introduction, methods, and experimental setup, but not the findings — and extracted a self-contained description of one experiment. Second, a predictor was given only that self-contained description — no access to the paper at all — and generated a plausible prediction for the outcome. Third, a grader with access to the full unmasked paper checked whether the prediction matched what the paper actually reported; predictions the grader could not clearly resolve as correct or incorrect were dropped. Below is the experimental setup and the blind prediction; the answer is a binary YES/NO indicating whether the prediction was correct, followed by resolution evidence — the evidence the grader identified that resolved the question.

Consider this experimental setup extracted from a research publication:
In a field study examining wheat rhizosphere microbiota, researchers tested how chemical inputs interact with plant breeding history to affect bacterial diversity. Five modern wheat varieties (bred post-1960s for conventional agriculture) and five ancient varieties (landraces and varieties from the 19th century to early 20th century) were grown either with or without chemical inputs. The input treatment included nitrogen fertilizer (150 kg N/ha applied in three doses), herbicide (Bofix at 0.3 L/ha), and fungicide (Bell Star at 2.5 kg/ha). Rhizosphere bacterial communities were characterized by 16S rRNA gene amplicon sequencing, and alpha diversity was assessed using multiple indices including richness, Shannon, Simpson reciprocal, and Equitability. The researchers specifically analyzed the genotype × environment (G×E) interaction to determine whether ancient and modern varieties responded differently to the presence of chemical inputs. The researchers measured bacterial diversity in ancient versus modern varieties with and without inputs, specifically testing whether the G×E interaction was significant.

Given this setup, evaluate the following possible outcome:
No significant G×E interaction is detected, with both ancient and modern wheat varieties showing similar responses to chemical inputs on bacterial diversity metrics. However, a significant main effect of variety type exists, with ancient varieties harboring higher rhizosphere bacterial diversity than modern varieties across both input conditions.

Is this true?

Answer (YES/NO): NO